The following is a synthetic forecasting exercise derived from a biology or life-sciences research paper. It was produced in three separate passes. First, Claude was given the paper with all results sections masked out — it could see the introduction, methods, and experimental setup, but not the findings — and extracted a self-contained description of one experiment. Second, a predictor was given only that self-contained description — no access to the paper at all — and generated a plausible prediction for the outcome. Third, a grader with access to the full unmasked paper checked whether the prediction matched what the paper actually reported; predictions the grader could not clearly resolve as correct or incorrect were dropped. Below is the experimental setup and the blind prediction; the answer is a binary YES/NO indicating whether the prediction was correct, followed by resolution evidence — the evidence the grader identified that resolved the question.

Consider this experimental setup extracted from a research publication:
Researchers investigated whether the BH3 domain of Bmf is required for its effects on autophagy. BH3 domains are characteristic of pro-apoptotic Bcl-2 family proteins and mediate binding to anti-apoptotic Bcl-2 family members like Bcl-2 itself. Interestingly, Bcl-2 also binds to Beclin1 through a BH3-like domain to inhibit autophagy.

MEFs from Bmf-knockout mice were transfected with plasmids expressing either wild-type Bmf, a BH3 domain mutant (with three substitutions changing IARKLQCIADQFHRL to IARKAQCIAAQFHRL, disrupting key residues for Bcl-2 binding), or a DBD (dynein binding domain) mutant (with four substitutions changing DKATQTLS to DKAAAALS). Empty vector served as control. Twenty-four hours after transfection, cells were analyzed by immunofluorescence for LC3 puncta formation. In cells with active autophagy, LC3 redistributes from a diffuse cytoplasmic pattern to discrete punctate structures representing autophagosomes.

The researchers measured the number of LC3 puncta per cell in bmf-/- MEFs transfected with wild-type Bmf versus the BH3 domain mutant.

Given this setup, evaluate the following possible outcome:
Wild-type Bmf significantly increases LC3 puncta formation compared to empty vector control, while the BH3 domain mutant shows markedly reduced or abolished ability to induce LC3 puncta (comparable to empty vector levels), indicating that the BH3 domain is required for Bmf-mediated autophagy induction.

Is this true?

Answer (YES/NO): NO